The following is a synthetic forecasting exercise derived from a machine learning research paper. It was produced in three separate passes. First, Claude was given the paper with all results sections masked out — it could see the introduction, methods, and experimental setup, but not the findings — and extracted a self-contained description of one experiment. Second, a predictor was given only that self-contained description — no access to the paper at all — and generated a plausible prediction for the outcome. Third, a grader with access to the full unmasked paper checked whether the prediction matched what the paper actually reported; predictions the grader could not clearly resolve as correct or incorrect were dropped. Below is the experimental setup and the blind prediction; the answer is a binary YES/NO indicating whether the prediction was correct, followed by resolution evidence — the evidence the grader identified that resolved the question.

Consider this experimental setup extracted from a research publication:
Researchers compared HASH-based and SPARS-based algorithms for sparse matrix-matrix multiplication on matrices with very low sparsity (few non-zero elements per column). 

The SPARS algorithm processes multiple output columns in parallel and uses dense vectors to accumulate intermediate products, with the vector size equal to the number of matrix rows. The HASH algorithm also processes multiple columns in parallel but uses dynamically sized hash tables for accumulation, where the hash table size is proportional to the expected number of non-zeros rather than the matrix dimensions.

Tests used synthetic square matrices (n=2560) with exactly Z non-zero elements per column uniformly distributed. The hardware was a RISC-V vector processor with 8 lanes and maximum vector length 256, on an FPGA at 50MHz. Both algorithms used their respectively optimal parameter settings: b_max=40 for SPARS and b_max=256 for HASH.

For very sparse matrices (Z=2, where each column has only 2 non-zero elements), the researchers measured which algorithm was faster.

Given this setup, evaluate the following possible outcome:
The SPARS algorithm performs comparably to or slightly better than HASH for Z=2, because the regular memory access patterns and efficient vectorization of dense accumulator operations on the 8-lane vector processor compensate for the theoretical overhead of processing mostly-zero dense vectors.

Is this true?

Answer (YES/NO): NO